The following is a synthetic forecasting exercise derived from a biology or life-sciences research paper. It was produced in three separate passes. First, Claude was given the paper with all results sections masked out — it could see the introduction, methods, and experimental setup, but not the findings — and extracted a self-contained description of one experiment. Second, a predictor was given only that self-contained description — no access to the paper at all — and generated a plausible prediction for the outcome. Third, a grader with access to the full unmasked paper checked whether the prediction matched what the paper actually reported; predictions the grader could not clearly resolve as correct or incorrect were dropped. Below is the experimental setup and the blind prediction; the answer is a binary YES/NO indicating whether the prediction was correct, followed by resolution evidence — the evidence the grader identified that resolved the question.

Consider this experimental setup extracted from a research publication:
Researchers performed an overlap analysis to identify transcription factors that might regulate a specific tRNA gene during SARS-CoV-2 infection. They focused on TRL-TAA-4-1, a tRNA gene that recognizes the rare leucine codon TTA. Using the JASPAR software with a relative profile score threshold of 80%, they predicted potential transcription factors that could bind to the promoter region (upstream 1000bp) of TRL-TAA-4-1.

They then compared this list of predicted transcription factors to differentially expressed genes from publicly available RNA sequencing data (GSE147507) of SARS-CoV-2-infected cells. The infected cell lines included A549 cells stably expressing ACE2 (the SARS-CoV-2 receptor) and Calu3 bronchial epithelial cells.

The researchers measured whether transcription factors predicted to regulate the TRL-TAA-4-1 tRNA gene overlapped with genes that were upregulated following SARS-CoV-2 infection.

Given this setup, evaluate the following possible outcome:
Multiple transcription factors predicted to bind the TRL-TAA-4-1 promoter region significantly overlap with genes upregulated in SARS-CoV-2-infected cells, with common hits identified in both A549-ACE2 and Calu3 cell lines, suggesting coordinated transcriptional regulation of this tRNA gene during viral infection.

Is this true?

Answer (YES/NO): YES